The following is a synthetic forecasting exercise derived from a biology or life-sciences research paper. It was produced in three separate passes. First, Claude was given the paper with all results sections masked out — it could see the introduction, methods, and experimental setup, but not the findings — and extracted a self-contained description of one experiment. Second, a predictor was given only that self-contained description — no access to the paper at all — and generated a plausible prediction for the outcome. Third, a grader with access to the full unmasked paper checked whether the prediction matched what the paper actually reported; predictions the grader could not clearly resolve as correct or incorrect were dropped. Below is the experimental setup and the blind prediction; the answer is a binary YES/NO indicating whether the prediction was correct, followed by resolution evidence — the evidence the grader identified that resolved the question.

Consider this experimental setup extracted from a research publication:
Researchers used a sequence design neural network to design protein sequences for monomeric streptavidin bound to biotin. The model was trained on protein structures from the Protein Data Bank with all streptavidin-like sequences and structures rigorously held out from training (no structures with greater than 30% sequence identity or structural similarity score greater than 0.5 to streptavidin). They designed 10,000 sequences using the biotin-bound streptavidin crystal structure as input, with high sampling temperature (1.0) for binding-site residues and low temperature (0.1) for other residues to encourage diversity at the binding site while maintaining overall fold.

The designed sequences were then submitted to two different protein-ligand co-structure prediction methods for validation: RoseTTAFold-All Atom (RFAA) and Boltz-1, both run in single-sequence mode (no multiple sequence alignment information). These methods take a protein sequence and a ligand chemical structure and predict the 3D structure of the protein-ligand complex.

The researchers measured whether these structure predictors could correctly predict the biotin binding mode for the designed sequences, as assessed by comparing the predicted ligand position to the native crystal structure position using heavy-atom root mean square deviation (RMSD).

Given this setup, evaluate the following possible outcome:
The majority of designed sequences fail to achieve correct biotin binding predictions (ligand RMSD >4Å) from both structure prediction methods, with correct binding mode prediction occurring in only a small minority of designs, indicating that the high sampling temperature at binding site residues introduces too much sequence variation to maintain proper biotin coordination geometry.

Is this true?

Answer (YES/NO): NO